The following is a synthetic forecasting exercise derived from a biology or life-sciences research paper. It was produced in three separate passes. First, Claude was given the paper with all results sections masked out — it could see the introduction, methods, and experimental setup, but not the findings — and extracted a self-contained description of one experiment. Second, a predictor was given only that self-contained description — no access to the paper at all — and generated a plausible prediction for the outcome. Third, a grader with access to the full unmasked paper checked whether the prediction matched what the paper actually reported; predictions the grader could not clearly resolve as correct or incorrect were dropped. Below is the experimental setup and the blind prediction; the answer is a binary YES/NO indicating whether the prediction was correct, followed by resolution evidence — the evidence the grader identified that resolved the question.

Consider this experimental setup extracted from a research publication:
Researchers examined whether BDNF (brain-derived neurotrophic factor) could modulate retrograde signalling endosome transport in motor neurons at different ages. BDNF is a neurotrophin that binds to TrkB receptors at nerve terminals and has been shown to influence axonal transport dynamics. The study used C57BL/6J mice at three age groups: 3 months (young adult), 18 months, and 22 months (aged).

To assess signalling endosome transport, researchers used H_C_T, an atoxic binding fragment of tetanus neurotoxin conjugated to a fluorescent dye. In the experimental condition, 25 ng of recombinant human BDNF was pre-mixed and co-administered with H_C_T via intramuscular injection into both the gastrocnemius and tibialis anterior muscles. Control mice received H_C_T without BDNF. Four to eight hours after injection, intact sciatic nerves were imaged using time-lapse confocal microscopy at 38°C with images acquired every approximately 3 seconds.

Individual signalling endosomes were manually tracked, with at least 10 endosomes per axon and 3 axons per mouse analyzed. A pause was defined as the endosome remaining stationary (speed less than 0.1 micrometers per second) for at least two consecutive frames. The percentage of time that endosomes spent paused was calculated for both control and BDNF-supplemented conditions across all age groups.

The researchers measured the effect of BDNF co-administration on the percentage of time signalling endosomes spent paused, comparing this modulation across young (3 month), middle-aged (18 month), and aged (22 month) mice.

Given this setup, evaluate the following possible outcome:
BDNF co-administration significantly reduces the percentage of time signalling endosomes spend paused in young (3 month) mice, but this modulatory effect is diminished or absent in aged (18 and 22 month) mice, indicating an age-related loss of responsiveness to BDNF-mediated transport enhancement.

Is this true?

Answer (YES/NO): YES